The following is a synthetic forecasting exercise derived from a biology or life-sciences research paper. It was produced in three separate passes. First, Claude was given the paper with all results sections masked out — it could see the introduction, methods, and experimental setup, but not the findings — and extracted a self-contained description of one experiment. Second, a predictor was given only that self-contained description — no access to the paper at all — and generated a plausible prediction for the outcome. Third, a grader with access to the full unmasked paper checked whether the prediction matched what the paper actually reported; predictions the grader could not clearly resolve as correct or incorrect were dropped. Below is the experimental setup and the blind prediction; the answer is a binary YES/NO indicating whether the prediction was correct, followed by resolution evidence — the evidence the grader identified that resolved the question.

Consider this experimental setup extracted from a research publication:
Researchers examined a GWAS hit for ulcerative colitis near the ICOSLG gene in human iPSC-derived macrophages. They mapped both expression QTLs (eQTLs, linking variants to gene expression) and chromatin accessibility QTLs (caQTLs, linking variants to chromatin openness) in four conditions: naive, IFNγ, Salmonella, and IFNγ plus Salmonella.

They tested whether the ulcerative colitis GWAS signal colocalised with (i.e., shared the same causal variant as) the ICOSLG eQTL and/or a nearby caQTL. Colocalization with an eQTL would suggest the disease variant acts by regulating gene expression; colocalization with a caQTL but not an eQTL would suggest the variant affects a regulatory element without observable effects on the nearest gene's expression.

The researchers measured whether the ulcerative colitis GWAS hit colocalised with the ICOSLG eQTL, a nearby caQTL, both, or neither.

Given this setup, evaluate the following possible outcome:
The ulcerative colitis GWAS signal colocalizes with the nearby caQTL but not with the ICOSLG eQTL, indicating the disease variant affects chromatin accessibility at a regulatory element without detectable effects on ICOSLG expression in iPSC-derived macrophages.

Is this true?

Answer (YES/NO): YES